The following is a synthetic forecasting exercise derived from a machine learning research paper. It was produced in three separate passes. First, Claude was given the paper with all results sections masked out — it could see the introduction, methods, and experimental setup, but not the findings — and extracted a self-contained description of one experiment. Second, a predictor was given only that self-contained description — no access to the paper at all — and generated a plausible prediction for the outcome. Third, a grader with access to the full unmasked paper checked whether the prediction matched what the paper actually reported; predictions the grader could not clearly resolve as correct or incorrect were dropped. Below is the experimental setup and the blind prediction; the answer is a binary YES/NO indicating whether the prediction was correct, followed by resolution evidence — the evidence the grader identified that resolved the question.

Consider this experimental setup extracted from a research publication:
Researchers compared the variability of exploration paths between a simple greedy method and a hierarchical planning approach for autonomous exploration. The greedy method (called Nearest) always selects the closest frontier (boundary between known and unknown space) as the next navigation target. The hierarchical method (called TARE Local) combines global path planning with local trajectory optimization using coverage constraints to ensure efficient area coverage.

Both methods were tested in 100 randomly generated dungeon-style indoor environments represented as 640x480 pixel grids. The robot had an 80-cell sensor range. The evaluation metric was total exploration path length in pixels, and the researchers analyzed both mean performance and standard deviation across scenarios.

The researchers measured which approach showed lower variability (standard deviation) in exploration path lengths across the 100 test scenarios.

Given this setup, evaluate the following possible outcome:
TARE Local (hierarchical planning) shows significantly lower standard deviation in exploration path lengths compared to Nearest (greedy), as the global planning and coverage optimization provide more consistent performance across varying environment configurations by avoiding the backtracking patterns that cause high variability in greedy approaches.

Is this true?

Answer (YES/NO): NO